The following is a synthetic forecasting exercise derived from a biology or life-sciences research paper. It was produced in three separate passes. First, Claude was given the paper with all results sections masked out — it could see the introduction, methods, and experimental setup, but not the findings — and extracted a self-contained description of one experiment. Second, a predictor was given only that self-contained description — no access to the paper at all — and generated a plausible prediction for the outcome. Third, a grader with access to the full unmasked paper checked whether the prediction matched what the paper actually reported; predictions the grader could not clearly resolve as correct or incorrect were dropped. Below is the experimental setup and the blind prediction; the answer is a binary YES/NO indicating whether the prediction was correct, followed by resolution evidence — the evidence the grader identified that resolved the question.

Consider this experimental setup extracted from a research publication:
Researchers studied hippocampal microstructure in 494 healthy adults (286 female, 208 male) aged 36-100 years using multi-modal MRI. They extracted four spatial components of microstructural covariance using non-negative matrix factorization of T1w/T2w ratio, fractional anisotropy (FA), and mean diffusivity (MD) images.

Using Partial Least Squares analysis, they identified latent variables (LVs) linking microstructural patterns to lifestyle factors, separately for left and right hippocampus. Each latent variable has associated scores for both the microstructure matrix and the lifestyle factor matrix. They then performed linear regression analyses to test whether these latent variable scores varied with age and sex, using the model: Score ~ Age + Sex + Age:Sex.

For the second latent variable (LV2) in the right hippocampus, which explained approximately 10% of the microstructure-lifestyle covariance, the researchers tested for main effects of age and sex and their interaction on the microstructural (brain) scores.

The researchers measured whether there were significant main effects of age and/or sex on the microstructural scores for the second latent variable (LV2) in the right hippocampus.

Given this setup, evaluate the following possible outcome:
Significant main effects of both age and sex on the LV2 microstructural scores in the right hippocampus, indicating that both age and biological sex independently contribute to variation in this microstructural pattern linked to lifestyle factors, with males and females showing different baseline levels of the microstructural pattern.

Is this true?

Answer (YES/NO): NO